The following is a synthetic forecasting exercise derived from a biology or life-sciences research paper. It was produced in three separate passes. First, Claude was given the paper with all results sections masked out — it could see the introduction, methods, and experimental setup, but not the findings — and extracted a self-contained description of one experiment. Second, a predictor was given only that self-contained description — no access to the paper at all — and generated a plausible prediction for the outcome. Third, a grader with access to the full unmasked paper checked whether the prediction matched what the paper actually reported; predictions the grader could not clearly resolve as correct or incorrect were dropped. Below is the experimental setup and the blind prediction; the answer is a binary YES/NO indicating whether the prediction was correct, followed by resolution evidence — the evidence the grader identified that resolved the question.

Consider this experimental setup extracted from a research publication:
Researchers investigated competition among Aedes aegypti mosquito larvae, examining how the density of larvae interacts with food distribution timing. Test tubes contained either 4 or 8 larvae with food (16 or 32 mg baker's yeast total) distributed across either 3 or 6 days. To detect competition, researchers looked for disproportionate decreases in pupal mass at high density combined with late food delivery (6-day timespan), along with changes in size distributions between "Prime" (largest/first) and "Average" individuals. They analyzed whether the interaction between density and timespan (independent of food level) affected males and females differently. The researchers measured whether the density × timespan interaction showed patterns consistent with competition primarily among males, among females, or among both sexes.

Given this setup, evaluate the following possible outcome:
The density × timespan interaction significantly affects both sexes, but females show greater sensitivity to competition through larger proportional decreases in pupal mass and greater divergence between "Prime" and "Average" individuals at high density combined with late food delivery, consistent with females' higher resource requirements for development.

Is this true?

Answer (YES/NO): NO